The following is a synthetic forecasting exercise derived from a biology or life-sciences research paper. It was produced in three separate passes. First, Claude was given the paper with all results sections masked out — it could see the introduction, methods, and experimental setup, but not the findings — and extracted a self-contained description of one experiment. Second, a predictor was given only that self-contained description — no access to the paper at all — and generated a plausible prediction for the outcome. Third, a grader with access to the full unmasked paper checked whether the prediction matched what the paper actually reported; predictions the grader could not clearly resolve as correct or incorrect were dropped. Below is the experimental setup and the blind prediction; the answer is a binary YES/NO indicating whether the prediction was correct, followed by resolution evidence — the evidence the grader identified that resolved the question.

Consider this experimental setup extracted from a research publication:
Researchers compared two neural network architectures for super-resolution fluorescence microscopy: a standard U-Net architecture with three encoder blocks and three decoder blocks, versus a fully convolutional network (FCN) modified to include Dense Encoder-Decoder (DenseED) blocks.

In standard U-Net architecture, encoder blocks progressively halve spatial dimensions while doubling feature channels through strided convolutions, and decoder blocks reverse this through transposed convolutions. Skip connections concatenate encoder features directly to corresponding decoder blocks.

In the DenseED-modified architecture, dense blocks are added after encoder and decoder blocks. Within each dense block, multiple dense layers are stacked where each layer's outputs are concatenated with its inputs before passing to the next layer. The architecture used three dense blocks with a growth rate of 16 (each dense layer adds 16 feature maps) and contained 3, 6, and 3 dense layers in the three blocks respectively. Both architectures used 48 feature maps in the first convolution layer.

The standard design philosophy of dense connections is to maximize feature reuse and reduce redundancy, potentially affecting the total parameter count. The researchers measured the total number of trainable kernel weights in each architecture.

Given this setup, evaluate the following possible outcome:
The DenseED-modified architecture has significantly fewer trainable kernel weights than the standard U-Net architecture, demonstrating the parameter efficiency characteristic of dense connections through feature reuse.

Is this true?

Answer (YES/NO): YES